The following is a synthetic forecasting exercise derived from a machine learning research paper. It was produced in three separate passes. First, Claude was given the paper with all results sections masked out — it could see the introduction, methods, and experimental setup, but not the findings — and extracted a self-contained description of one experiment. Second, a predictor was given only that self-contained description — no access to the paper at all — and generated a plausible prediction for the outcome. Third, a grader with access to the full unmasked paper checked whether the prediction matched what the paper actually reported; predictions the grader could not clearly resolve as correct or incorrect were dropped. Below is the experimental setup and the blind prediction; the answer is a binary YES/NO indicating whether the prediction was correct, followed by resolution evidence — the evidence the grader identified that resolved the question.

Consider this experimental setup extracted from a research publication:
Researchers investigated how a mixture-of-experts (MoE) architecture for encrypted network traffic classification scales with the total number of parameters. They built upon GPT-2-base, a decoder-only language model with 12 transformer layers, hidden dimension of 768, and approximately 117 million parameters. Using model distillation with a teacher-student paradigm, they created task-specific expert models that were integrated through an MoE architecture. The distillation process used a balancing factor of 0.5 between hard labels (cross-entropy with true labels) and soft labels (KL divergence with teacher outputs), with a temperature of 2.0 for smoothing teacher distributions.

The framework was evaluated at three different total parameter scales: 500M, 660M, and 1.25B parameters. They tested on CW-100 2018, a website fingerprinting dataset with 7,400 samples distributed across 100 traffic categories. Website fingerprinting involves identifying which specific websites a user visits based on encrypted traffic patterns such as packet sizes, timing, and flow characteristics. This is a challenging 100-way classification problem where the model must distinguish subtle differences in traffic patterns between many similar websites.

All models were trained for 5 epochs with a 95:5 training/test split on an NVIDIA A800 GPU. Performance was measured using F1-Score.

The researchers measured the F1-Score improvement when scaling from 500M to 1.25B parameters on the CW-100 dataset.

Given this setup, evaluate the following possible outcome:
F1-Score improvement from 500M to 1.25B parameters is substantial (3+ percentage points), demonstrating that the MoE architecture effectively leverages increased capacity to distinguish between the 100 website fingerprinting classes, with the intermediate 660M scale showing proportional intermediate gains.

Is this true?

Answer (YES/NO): YES